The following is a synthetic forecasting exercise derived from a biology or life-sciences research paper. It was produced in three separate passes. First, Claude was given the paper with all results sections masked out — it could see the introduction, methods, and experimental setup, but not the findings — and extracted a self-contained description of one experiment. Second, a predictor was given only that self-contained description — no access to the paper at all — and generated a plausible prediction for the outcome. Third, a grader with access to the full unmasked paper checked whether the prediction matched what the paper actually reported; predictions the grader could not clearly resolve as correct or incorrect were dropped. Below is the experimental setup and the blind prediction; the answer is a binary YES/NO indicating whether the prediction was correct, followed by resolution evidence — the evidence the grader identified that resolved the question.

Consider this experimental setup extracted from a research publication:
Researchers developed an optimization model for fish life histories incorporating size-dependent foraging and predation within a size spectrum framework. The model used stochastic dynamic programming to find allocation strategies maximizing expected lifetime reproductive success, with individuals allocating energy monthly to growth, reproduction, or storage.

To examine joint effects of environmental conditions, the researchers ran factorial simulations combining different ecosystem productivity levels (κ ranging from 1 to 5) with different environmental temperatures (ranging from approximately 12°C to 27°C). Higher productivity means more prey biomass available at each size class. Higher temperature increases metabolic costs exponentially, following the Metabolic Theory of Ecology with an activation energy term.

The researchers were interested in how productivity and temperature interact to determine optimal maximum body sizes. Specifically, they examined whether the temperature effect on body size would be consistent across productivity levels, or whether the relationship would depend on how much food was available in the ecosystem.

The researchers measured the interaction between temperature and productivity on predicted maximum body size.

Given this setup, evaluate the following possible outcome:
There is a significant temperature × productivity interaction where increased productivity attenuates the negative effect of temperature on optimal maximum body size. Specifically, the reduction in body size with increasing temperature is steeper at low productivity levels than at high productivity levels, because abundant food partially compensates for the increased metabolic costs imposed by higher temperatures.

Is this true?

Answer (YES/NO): NO